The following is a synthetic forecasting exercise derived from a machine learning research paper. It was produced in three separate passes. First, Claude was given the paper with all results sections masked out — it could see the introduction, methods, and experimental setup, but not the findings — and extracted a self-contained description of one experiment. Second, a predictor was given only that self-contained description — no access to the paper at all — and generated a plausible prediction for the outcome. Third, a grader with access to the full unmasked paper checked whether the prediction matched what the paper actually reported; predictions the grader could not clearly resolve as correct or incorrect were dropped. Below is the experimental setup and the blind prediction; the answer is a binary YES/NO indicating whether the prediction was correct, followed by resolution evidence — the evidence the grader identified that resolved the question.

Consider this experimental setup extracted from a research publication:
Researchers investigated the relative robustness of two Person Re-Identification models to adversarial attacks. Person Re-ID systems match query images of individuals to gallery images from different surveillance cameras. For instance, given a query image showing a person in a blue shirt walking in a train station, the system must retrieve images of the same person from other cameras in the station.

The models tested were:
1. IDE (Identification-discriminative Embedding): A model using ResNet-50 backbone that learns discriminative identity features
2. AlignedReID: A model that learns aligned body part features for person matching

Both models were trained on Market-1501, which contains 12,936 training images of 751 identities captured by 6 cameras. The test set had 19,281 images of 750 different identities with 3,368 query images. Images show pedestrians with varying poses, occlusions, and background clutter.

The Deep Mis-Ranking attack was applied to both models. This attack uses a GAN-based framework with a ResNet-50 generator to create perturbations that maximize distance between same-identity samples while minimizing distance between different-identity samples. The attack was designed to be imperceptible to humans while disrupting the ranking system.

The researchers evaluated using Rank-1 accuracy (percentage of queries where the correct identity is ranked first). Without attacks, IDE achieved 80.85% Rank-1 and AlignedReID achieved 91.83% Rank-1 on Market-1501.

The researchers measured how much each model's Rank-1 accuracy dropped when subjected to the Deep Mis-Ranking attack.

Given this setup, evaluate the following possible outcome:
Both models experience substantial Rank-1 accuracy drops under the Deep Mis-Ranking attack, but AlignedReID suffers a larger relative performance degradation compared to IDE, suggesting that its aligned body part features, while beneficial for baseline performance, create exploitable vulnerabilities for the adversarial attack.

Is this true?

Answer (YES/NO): YES